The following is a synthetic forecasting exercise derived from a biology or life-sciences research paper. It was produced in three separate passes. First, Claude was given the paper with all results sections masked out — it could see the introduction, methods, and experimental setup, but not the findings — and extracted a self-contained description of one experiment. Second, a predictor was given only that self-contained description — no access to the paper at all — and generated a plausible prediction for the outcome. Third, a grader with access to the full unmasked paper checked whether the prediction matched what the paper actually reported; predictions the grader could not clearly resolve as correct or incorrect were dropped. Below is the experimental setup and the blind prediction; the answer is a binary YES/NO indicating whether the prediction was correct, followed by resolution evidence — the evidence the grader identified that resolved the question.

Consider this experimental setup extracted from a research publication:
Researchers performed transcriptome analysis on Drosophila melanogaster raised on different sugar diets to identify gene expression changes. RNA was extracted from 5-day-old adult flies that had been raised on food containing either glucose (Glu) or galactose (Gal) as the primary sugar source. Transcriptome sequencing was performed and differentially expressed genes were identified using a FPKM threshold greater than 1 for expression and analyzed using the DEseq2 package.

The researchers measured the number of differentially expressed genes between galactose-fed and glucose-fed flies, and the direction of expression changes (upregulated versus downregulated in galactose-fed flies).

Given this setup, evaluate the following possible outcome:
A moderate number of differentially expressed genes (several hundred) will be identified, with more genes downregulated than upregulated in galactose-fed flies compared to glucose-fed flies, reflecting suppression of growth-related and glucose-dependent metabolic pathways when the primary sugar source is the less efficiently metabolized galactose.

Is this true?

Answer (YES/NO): NO